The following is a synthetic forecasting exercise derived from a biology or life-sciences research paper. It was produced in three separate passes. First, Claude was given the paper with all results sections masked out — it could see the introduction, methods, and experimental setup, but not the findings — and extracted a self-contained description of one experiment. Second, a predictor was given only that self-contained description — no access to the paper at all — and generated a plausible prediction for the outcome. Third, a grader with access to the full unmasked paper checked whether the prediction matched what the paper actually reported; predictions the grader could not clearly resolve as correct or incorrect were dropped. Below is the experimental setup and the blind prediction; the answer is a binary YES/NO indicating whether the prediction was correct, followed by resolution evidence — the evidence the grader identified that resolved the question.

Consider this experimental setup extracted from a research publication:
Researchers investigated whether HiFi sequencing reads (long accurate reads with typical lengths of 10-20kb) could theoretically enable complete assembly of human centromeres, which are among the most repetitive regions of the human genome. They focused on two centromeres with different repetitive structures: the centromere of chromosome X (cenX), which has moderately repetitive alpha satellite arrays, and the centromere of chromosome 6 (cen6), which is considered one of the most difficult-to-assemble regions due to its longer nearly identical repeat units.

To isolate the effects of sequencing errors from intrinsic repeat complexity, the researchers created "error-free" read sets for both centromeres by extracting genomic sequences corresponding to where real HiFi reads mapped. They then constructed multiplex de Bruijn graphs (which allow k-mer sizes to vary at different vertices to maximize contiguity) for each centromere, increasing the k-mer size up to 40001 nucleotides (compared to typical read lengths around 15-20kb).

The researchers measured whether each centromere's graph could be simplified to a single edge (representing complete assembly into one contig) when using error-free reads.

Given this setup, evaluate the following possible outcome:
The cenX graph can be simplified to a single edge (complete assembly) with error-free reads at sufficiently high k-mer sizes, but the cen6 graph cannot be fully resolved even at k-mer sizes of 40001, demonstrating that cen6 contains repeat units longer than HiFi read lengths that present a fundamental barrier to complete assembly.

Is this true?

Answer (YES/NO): YES